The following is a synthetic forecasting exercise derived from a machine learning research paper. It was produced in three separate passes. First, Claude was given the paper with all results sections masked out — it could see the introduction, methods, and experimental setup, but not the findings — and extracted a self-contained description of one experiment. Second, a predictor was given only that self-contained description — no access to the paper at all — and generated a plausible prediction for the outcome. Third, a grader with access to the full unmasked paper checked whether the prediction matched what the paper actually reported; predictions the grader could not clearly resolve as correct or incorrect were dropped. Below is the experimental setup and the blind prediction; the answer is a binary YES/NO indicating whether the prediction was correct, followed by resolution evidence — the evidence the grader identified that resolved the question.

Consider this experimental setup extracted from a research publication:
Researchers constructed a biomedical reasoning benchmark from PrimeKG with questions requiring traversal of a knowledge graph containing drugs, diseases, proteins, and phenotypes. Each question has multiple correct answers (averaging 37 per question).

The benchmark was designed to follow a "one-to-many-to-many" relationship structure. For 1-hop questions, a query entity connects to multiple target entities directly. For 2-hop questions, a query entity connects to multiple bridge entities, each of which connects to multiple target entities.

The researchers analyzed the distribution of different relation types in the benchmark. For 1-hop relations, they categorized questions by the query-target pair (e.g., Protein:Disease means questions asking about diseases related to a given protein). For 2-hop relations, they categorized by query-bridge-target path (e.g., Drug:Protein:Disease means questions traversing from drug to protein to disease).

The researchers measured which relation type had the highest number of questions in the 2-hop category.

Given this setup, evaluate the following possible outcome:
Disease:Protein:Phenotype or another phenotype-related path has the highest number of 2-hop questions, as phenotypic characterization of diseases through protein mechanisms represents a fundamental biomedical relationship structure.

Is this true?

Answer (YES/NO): NO